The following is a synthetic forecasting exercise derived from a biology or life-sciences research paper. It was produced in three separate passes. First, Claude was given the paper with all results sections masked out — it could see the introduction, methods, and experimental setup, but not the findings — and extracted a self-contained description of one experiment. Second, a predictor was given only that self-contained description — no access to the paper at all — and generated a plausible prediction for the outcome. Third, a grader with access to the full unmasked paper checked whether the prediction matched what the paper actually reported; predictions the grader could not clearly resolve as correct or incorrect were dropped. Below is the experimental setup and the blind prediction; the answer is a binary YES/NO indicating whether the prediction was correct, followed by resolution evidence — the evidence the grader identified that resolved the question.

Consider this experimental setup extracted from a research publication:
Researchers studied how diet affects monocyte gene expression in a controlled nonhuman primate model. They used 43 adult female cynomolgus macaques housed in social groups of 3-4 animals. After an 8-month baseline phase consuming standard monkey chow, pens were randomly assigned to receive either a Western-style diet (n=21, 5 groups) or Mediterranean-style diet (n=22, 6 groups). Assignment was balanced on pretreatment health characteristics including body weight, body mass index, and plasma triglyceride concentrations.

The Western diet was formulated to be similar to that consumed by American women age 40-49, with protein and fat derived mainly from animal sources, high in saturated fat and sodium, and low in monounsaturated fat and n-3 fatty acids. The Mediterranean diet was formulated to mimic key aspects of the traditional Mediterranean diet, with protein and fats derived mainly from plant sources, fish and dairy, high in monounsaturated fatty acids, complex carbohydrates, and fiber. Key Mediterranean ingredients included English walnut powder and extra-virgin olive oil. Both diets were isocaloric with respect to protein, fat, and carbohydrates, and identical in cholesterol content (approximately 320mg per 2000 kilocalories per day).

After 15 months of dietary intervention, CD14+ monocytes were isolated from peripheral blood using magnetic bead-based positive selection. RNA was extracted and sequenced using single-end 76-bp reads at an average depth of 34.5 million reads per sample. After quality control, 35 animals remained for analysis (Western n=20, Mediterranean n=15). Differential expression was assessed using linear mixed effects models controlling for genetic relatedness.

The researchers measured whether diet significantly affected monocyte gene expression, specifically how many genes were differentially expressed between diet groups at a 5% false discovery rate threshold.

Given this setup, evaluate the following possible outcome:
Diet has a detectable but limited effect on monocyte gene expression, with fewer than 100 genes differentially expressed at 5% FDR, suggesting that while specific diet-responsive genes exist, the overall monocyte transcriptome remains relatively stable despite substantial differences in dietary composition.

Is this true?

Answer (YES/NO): NO